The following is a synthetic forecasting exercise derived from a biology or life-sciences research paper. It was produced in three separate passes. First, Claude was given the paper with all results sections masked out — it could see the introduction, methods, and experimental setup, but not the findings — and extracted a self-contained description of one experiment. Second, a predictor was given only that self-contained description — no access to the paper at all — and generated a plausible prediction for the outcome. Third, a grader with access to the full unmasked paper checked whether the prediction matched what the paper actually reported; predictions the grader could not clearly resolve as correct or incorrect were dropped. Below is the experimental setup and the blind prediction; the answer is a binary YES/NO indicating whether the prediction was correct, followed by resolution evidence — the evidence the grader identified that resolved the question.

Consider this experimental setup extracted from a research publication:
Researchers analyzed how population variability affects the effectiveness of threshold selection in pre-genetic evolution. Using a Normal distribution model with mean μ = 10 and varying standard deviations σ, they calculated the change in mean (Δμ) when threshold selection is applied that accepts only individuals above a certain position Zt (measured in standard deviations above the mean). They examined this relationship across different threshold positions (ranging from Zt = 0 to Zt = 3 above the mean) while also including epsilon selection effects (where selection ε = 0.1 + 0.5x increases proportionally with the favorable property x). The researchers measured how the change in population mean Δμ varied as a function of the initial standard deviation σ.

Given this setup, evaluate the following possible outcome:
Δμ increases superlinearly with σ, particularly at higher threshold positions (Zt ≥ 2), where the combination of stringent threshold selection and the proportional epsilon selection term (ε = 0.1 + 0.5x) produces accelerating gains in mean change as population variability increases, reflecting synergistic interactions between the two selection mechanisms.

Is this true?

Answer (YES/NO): NO